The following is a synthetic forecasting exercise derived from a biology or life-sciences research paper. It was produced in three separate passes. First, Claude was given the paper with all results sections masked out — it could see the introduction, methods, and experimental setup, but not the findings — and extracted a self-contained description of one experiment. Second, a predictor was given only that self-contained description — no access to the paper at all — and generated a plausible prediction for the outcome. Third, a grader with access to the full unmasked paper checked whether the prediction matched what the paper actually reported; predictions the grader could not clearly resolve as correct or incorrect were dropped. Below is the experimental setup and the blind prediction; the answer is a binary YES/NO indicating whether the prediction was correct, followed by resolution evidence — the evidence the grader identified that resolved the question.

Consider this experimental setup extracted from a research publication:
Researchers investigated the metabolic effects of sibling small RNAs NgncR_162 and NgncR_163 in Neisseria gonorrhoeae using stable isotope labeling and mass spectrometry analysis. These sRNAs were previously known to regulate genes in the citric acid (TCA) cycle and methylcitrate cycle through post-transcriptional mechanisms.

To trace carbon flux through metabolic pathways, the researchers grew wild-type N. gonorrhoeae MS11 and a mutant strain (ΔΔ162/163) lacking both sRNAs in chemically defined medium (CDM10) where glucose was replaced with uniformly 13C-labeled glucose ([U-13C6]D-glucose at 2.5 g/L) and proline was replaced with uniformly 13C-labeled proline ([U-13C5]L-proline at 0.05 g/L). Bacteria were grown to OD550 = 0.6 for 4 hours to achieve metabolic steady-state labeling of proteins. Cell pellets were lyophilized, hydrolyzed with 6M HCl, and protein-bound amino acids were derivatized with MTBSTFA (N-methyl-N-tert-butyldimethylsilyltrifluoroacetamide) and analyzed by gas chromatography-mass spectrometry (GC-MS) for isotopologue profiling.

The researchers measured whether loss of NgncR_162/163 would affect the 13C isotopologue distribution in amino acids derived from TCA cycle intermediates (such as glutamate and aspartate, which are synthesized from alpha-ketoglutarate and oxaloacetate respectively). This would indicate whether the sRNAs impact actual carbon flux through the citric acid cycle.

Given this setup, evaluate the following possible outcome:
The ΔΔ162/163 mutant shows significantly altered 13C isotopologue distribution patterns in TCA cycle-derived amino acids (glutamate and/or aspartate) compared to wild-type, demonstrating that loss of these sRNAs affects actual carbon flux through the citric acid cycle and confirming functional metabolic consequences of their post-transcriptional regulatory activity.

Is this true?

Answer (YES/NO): YES